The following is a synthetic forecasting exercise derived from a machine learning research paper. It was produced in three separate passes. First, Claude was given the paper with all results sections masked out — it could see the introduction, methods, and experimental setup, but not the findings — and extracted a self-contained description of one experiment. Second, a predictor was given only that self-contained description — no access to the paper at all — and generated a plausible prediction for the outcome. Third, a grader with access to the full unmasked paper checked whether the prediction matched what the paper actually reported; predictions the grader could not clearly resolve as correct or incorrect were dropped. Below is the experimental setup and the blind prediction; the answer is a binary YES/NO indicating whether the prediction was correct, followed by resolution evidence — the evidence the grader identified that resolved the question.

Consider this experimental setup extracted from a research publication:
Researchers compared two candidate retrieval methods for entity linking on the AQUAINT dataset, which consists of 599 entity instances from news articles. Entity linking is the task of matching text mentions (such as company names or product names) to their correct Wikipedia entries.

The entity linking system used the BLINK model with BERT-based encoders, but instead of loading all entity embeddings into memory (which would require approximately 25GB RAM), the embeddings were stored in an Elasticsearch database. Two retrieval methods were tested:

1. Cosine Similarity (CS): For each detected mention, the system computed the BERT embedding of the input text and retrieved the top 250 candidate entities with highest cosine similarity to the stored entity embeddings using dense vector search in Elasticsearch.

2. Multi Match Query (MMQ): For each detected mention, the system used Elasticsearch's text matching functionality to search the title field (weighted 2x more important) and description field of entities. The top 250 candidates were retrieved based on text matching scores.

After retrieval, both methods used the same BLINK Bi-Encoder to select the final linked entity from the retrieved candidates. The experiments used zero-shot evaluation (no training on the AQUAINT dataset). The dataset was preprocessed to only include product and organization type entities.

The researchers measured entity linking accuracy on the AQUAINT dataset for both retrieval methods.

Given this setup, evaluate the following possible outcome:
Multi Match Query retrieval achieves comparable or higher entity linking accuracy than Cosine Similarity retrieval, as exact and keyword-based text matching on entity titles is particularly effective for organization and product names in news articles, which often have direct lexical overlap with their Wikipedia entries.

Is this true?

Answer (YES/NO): YES